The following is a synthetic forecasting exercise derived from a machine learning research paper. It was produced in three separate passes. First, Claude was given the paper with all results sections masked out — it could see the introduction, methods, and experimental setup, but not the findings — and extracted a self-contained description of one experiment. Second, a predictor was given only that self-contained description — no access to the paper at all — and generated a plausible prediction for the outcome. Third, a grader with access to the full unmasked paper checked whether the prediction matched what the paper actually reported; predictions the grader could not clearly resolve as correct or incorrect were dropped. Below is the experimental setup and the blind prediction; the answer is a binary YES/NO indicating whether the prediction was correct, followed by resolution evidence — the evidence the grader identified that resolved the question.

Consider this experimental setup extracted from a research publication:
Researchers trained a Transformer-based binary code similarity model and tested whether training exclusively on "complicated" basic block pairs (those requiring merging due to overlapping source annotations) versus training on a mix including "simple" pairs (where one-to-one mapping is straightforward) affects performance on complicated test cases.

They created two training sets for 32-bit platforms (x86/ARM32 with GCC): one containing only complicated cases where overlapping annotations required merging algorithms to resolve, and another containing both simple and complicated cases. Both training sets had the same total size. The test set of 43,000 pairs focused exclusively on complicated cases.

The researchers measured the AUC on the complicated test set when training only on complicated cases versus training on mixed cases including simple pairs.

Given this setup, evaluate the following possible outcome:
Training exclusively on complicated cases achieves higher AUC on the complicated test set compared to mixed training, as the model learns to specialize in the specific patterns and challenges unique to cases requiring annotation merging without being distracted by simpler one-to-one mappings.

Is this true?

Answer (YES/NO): YES